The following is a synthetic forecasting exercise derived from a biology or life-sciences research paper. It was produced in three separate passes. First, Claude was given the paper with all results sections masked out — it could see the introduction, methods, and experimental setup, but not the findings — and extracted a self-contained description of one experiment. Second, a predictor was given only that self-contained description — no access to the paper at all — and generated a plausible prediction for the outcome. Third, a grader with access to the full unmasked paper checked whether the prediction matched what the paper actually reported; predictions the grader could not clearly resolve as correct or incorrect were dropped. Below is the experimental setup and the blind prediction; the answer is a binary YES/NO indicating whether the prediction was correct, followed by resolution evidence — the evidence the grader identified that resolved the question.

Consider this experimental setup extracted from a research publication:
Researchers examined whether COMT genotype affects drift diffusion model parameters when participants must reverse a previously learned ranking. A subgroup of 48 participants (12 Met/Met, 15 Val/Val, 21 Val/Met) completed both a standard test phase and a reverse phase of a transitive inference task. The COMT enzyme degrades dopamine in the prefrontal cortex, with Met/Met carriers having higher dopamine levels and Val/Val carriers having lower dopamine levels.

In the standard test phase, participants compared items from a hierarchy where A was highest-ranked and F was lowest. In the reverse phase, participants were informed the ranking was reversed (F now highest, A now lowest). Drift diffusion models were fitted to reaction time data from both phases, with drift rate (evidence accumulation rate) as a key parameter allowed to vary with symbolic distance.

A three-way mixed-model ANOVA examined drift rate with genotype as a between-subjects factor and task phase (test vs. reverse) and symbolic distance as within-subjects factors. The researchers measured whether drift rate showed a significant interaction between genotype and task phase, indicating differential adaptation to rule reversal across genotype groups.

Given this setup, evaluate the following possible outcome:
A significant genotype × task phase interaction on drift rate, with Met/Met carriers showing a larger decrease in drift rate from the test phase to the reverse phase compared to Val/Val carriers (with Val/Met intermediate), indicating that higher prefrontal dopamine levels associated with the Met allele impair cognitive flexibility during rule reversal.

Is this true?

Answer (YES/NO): NO